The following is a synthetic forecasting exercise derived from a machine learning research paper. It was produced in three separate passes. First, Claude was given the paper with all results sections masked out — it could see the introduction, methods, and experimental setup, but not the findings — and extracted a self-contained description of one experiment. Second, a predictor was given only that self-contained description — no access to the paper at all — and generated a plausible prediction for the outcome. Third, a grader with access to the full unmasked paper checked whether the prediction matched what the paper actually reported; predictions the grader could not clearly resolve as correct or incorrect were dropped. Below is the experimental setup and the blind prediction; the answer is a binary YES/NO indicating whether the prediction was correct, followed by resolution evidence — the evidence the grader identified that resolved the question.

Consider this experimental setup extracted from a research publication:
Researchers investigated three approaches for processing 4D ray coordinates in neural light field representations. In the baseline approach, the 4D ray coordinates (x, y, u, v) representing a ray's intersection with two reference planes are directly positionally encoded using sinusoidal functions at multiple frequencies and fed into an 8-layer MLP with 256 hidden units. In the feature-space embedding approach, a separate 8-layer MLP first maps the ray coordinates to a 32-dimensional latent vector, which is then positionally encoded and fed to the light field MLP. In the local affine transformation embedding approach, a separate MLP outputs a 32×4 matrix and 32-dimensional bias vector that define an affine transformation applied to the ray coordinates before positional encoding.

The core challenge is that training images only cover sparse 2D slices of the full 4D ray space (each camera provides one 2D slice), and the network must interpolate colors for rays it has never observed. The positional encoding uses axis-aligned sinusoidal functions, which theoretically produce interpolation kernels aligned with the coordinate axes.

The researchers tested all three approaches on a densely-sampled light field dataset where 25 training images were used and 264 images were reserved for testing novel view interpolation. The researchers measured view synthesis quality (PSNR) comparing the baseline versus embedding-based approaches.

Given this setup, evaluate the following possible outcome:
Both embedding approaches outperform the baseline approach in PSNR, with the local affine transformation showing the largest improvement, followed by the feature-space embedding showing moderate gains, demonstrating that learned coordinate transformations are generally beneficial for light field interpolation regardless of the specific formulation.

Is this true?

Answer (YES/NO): YES